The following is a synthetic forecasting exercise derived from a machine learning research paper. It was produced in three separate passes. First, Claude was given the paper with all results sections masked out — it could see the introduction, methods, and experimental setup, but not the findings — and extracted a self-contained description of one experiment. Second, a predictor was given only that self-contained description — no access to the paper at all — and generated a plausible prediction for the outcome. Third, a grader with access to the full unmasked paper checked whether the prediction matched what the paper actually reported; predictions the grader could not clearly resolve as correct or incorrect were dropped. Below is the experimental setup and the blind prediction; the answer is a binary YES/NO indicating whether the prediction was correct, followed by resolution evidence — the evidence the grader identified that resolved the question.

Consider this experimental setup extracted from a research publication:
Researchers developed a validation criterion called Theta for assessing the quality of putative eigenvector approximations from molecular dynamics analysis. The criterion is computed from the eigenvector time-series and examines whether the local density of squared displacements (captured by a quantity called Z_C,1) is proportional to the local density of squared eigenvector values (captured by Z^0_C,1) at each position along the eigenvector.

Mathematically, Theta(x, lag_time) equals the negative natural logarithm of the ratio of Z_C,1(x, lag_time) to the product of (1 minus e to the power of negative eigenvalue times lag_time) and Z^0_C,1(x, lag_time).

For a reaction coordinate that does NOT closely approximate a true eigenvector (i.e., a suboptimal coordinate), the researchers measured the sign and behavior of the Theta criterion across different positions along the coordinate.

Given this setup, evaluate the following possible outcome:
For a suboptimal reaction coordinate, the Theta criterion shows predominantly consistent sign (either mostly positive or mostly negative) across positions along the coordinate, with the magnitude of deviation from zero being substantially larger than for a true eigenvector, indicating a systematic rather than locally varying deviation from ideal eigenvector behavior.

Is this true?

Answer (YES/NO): NO